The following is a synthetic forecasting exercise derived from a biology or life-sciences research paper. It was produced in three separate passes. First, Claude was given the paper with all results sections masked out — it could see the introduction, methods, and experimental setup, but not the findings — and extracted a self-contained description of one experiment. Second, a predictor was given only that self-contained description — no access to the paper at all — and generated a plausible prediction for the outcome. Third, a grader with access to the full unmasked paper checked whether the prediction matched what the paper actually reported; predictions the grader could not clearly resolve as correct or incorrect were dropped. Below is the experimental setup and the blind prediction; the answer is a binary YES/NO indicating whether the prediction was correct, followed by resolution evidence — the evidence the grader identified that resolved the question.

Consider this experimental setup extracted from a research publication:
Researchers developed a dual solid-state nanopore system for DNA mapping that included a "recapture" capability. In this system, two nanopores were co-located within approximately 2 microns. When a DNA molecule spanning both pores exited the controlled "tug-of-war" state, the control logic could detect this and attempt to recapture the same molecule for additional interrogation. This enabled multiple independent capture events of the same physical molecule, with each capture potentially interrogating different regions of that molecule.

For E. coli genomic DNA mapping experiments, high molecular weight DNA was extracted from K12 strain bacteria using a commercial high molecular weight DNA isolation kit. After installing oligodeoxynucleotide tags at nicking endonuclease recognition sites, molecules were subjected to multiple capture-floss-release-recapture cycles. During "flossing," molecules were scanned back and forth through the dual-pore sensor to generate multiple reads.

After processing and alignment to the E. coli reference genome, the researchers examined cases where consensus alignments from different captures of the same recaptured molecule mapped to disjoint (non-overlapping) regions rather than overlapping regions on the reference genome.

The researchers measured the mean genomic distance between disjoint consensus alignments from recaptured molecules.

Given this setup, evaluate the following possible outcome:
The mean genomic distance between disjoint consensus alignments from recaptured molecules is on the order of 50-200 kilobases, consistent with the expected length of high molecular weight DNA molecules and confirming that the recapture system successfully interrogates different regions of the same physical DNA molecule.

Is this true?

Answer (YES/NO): NO